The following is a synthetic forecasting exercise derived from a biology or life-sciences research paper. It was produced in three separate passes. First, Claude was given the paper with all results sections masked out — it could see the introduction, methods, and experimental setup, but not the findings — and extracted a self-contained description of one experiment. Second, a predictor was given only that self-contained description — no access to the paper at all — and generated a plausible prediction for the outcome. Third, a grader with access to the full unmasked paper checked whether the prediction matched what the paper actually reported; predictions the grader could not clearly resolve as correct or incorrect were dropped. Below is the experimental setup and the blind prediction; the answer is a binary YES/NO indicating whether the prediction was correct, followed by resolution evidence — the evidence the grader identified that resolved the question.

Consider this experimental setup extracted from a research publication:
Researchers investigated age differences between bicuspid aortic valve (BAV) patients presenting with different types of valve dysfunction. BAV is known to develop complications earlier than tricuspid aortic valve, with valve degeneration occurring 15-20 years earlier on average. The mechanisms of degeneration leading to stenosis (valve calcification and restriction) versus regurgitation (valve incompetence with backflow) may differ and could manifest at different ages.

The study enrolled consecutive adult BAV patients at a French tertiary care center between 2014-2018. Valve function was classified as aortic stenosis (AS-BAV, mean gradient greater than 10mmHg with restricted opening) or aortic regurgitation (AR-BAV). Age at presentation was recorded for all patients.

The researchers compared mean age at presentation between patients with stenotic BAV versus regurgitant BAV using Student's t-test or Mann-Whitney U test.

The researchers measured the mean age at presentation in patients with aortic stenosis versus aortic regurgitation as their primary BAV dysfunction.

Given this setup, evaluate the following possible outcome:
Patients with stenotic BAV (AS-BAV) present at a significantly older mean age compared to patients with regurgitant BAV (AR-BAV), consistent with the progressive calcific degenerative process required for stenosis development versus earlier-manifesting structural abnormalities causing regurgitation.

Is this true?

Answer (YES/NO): YES